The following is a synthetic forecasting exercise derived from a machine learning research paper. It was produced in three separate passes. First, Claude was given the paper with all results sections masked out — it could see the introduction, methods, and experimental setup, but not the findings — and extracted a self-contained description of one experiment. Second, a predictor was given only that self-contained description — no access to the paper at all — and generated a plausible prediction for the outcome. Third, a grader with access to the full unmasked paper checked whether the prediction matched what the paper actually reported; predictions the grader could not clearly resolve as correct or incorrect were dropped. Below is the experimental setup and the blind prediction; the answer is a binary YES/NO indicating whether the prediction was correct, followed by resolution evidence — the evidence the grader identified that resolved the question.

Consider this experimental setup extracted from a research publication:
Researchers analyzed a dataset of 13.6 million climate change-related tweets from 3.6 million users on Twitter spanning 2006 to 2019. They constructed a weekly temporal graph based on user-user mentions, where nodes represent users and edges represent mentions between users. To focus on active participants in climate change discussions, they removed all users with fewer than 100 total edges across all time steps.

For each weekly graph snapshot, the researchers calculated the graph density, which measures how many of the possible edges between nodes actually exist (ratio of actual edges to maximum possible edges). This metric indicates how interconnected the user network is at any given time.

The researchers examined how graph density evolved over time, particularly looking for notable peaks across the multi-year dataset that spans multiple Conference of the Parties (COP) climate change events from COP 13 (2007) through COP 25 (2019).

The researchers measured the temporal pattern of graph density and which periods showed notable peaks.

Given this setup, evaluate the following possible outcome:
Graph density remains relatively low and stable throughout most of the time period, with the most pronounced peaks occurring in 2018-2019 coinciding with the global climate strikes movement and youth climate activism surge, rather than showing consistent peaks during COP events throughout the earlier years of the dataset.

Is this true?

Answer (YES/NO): NO